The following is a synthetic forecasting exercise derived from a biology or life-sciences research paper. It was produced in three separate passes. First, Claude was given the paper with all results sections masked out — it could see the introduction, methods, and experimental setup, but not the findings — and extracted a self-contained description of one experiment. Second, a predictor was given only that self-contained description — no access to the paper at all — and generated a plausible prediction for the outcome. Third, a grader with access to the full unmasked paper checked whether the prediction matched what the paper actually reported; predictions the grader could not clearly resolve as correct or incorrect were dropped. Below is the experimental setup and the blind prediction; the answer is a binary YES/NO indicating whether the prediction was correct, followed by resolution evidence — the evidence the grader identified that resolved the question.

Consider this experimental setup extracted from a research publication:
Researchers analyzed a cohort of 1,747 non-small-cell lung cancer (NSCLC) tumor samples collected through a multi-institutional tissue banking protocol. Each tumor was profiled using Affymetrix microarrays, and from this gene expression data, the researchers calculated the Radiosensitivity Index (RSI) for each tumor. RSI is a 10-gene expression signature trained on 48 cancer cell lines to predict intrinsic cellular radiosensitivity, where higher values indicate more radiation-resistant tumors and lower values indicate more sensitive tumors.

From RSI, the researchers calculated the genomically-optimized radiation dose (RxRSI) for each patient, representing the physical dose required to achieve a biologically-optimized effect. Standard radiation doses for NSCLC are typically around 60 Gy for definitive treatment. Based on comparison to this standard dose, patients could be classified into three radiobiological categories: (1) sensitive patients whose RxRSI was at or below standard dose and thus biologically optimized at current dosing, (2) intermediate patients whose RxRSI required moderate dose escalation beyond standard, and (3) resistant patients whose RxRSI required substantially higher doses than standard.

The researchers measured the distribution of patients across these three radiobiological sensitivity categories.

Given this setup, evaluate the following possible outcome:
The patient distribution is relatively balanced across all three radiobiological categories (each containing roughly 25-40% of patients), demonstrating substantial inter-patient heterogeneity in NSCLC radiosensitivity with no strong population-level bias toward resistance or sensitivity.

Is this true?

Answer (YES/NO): NO